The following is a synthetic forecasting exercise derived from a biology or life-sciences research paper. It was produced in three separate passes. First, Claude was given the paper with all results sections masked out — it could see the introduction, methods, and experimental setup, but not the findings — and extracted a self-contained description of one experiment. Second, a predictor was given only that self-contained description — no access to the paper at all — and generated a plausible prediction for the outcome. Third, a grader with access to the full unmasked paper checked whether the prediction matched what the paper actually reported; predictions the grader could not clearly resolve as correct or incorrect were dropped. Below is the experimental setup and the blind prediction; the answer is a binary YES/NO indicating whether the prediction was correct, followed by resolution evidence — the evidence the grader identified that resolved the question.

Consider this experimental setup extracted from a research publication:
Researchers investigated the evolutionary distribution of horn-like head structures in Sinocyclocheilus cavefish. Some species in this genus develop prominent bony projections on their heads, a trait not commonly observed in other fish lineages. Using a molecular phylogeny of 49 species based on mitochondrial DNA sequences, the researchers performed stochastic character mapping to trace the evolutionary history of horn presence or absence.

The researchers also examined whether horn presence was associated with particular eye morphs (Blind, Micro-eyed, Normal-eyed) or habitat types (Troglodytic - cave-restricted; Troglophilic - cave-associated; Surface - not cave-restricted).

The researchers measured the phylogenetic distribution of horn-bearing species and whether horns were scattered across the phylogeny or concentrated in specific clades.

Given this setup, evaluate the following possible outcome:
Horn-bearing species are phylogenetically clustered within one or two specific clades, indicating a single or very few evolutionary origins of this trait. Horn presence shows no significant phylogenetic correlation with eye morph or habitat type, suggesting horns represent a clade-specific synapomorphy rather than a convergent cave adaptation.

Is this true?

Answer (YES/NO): NO